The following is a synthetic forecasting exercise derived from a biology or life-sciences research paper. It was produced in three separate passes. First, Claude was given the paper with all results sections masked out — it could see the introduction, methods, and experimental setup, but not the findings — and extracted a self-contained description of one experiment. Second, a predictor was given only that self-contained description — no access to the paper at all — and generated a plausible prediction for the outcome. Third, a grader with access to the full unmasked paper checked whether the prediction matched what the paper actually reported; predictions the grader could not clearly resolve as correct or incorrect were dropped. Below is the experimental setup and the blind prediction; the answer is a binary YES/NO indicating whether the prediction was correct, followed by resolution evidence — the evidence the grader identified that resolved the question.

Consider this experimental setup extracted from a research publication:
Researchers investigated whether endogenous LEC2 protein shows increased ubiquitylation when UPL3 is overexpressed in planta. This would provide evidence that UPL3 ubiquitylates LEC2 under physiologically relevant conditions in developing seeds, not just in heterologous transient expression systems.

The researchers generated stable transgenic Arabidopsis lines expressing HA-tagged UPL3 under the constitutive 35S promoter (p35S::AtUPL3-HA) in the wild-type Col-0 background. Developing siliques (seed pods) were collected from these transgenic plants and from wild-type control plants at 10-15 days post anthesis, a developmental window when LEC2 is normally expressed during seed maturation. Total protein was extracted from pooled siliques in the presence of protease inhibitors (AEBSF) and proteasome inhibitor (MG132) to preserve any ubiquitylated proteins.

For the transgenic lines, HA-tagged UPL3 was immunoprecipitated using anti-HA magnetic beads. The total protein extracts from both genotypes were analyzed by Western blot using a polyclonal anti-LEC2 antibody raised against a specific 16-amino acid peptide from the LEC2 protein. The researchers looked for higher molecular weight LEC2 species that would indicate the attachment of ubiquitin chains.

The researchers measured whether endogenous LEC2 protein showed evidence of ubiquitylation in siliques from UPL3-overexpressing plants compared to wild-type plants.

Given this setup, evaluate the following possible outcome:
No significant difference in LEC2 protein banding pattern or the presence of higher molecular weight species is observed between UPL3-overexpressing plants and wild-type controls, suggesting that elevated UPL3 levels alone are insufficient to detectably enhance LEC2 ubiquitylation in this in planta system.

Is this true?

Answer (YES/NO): NO